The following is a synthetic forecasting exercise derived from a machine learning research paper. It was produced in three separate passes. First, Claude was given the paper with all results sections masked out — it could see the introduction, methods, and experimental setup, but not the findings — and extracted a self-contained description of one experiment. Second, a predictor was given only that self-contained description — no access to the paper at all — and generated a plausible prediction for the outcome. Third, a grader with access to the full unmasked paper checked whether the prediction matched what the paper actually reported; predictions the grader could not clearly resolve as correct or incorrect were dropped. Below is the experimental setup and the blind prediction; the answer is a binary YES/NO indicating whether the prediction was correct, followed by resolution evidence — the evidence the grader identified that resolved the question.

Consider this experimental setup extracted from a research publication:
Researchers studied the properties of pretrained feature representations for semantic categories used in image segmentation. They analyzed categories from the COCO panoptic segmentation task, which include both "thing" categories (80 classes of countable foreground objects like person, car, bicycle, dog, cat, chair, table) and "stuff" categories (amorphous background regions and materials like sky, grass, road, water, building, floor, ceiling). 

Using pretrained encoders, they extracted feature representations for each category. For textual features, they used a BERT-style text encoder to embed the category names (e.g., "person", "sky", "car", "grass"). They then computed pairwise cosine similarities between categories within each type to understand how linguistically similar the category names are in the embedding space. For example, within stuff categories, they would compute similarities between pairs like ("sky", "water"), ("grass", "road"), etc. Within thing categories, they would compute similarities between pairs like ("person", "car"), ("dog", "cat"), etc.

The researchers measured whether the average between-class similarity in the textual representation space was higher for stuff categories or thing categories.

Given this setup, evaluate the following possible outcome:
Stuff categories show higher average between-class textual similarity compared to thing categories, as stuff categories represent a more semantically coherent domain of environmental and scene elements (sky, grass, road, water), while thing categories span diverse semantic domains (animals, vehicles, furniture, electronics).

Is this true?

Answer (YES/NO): YES